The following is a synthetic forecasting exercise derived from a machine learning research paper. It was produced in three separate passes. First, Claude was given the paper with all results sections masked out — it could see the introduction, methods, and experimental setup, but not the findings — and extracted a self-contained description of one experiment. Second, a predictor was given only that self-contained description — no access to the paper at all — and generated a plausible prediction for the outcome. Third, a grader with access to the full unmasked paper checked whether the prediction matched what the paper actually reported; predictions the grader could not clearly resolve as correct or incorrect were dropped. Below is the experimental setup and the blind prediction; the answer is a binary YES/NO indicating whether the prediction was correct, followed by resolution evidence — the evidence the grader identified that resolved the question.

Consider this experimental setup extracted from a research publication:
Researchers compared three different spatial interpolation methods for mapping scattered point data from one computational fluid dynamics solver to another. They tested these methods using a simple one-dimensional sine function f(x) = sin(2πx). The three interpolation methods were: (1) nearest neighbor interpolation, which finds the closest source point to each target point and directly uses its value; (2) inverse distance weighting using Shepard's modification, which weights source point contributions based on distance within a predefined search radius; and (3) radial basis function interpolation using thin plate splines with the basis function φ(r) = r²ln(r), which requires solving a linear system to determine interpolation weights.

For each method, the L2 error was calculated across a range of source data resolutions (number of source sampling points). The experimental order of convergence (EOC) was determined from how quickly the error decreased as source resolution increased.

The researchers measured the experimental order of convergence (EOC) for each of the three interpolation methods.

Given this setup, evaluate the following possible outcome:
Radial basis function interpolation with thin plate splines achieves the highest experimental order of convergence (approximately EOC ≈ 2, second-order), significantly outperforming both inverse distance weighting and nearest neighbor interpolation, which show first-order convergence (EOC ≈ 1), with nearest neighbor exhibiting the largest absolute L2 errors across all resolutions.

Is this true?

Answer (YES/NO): NO